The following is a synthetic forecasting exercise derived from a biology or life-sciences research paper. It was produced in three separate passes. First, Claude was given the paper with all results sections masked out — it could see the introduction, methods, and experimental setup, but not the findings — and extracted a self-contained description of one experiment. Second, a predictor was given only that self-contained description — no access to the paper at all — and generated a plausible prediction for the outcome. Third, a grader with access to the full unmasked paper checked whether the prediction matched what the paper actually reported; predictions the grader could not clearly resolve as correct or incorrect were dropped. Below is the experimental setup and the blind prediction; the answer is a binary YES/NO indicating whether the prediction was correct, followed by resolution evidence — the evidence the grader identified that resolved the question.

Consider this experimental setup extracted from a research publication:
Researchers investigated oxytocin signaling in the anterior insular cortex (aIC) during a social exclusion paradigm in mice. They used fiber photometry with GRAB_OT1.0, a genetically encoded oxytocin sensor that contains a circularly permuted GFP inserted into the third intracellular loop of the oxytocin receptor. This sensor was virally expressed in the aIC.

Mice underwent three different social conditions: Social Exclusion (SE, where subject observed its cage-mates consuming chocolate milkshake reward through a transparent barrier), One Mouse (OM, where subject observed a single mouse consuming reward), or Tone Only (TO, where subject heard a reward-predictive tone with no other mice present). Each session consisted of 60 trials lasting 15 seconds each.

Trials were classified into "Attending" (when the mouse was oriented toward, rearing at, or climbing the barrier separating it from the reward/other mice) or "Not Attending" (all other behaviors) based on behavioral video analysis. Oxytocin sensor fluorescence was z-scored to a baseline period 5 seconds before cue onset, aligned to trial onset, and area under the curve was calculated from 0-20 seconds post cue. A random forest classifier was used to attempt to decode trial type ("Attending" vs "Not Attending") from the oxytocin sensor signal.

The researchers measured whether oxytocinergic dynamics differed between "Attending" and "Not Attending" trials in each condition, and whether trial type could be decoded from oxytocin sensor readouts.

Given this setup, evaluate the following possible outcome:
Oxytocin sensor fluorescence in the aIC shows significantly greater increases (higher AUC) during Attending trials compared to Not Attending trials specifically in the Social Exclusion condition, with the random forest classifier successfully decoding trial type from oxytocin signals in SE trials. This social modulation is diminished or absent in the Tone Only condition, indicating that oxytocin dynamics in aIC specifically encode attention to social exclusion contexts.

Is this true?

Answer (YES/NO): NO